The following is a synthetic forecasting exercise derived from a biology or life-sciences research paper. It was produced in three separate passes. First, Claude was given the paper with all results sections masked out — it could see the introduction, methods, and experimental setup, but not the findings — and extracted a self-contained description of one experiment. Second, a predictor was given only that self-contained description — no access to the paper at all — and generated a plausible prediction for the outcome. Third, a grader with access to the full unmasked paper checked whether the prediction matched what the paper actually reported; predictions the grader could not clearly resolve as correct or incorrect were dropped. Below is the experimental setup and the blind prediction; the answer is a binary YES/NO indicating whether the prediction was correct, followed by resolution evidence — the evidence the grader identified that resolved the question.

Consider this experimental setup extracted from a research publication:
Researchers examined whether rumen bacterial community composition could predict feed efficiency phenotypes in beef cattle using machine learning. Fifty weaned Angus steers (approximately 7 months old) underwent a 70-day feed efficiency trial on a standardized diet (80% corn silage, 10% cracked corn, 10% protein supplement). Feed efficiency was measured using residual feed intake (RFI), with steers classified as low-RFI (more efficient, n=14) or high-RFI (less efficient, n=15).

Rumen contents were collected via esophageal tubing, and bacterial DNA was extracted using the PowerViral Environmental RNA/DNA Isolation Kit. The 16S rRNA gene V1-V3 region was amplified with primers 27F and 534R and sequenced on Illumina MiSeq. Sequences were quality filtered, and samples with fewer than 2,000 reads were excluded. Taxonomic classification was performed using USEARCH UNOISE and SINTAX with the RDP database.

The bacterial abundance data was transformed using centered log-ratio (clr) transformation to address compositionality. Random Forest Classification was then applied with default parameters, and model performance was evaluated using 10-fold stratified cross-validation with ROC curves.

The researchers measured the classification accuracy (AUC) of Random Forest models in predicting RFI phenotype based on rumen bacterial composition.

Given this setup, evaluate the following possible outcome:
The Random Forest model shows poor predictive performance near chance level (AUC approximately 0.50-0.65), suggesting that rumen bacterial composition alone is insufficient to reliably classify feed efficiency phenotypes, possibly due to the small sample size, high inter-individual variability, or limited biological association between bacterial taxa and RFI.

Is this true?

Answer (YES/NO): NO